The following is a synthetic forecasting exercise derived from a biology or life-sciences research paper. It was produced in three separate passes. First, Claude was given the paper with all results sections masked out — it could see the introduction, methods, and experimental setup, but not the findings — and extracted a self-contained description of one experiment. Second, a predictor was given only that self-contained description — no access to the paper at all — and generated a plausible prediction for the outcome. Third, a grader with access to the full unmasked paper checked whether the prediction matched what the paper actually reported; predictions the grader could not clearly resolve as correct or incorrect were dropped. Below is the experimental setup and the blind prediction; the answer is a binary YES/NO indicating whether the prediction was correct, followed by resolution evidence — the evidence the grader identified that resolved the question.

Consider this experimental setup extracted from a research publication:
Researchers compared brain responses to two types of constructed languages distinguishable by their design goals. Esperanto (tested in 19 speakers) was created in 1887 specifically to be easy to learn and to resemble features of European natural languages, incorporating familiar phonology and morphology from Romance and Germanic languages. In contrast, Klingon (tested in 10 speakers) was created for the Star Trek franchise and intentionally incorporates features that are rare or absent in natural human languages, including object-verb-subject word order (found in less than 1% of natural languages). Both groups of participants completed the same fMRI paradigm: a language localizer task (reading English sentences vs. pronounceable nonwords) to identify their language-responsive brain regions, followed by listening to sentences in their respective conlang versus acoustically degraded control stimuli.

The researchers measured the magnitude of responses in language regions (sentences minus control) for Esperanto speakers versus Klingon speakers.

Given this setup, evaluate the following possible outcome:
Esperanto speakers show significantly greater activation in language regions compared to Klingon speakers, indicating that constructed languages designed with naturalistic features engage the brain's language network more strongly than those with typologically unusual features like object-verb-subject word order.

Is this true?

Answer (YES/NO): NO